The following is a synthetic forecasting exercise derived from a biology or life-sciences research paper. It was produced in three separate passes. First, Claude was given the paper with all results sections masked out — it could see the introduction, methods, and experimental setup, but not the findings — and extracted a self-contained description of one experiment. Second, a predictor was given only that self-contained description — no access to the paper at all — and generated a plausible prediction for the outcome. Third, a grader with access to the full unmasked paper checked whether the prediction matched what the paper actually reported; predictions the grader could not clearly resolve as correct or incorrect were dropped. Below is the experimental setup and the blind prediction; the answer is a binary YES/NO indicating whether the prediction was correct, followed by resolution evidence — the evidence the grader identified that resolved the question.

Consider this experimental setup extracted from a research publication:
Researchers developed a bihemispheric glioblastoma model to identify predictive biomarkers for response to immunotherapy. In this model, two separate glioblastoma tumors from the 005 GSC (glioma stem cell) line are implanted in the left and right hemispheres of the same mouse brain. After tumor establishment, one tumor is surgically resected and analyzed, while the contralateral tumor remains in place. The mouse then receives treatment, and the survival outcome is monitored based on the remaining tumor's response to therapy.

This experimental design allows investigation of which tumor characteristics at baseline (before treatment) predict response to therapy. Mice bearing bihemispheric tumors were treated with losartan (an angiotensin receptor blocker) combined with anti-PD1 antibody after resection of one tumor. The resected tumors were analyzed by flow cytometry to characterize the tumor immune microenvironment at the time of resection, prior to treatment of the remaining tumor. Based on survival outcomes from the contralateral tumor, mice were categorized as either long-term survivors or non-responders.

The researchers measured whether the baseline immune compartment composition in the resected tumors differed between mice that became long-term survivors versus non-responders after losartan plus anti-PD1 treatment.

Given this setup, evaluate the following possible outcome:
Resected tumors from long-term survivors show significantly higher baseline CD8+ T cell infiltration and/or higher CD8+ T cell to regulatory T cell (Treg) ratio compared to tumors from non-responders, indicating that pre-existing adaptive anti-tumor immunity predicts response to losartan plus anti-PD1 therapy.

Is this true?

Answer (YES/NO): YES